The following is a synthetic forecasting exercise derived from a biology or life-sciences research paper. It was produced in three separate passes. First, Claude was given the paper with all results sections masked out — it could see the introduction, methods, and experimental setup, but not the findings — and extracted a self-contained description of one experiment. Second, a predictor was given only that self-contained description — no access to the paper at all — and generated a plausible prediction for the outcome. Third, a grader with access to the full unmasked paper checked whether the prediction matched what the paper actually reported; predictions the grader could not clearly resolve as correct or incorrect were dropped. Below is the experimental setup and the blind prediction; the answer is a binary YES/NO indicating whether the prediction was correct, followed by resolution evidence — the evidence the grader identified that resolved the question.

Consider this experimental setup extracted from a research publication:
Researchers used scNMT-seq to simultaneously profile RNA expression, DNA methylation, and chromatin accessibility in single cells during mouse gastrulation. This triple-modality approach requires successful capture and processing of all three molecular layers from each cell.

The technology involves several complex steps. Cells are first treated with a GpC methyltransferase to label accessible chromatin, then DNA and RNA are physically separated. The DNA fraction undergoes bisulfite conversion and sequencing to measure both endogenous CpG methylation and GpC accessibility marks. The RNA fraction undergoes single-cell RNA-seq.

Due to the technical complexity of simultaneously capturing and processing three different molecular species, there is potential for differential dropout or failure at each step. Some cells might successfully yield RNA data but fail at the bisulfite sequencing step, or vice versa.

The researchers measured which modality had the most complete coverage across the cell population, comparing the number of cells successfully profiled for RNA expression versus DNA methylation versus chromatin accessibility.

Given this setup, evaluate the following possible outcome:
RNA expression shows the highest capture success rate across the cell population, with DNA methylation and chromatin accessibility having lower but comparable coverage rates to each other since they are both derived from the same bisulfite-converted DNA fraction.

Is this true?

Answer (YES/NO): YES